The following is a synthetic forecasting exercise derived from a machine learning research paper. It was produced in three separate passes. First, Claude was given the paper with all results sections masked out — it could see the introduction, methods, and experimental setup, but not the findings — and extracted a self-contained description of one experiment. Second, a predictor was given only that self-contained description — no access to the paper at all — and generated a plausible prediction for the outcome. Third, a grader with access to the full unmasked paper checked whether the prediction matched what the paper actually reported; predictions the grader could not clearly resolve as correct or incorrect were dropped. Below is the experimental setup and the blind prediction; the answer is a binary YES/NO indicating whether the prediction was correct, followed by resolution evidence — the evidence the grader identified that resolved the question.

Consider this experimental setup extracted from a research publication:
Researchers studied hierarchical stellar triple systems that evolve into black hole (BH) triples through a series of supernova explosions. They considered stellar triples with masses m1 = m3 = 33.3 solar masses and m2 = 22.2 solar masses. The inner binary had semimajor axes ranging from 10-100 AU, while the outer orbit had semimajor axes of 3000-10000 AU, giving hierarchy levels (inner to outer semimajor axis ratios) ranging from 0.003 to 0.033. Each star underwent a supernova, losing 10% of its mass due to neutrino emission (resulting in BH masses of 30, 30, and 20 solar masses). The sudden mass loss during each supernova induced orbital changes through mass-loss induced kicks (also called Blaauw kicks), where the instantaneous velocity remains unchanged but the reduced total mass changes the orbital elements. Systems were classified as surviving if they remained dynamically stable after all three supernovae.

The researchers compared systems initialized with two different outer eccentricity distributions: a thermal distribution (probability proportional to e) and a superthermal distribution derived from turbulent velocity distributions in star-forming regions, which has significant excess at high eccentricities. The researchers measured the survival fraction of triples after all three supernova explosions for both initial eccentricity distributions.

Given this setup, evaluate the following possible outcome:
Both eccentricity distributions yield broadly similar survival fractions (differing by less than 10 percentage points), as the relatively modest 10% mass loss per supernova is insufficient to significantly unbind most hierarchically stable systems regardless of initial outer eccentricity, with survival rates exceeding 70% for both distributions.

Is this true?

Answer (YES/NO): NO